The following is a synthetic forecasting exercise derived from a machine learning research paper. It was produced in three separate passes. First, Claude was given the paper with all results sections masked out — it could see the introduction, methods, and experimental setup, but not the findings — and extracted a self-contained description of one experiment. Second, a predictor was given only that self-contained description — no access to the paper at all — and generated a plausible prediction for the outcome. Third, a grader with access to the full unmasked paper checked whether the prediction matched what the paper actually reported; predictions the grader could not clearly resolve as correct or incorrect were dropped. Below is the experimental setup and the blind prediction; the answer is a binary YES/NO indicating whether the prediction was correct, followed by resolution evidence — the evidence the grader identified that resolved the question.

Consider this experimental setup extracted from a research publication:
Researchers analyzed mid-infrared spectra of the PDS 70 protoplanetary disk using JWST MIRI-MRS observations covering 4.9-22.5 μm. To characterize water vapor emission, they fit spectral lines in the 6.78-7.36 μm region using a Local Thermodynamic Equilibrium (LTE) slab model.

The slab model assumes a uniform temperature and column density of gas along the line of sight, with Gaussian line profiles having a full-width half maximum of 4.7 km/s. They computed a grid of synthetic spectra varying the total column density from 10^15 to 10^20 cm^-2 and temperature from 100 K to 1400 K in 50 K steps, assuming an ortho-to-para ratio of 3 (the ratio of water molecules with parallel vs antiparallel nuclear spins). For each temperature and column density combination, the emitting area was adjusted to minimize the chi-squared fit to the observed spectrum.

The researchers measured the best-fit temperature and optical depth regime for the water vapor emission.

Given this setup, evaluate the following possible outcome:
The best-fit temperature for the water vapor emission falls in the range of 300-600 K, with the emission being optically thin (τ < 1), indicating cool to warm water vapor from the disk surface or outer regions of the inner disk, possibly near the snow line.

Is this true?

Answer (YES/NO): NO